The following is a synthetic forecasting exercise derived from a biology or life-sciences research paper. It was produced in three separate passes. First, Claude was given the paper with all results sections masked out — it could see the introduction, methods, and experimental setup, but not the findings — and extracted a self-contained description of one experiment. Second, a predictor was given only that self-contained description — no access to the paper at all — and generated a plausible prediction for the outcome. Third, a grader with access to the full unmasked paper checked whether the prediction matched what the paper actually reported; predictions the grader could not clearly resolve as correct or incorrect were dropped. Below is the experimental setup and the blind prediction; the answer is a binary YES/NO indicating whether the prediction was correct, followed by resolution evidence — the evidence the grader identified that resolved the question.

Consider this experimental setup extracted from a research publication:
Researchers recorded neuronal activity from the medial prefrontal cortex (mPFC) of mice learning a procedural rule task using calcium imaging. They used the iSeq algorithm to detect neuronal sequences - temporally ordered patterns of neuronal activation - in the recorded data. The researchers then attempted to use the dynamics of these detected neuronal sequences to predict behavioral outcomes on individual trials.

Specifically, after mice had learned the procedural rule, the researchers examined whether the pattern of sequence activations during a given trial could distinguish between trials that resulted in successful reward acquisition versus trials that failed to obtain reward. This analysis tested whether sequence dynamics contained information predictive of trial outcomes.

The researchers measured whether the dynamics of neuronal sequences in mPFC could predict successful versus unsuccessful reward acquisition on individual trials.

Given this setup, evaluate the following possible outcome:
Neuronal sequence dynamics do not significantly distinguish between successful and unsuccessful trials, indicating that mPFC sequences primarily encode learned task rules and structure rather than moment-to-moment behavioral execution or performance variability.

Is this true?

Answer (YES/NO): NO